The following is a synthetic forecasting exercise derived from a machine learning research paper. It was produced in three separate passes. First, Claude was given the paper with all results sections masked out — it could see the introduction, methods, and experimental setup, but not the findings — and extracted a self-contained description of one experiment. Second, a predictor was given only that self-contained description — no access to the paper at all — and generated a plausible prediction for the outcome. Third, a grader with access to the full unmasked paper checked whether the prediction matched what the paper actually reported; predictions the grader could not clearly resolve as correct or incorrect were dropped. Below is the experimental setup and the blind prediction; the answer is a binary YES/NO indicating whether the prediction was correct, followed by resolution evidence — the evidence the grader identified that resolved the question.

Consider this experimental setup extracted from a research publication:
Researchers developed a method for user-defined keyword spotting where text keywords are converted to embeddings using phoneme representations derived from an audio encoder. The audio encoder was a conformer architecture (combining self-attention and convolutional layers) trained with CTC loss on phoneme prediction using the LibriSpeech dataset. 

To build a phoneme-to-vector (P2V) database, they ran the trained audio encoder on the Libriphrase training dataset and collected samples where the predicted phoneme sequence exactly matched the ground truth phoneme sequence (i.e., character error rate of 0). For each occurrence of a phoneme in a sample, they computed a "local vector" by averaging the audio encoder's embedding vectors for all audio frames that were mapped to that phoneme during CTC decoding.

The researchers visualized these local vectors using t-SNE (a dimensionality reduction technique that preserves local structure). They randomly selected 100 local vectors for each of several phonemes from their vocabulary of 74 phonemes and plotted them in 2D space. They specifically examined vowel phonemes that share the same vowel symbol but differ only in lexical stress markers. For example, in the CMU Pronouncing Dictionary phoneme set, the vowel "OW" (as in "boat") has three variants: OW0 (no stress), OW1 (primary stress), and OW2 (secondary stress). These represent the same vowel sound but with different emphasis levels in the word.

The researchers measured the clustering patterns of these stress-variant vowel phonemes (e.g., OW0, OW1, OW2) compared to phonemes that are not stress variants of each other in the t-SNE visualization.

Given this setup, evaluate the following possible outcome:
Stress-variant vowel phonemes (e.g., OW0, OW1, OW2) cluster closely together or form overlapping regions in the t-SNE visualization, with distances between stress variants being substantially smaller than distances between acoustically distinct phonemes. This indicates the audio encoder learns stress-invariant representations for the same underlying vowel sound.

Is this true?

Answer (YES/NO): NO